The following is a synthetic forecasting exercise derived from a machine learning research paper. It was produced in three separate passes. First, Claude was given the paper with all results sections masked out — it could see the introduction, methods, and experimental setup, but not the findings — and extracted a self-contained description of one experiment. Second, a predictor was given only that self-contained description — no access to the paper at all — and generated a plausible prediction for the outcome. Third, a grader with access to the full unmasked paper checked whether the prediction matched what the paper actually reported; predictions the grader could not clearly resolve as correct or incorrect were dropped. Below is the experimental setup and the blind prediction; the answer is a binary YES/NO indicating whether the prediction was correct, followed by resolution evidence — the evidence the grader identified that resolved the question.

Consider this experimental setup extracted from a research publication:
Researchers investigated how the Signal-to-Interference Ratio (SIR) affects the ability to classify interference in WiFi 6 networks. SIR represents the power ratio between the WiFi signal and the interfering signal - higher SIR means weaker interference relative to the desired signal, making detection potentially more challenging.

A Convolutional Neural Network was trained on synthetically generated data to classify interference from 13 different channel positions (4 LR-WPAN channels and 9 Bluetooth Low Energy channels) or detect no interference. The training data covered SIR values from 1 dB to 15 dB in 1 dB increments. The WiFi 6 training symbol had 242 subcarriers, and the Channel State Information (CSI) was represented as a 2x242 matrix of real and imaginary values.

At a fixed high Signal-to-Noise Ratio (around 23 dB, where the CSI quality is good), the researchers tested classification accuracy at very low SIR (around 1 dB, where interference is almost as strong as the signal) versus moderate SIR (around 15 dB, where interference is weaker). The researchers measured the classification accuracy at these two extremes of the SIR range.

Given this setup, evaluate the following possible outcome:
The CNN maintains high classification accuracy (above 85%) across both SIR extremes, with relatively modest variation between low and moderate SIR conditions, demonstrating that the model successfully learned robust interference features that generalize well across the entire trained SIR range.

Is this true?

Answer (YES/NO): NO